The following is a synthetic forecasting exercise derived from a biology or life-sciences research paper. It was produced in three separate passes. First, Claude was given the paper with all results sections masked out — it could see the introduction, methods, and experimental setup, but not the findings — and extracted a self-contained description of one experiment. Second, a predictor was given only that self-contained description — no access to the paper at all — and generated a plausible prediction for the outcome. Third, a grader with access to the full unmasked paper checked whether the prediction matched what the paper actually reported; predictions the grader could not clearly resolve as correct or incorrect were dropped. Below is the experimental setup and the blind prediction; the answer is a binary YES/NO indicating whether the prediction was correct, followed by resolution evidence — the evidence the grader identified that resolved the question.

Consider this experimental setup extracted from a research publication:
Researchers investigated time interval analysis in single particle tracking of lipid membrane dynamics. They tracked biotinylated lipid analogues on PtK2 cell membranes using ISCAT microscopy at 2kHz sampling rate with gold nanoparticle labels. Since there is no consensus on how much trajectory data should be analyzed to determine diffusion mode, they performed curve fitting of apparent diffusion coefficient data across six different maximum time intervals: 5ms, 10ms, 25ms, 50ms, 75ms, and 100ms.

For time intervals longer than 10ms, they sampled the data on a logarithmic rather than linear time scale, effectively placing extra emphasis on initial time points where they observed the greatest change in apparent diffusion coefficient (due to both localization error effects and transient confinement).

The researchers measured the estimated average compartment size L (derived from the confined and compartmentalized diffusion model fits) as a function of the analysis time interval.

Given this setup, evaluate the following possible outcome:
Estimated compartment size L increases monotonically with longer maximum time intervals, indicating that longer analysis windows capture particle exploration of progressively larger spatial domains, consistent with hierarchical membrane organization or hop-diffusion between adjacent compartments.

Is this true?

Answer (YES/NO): NO